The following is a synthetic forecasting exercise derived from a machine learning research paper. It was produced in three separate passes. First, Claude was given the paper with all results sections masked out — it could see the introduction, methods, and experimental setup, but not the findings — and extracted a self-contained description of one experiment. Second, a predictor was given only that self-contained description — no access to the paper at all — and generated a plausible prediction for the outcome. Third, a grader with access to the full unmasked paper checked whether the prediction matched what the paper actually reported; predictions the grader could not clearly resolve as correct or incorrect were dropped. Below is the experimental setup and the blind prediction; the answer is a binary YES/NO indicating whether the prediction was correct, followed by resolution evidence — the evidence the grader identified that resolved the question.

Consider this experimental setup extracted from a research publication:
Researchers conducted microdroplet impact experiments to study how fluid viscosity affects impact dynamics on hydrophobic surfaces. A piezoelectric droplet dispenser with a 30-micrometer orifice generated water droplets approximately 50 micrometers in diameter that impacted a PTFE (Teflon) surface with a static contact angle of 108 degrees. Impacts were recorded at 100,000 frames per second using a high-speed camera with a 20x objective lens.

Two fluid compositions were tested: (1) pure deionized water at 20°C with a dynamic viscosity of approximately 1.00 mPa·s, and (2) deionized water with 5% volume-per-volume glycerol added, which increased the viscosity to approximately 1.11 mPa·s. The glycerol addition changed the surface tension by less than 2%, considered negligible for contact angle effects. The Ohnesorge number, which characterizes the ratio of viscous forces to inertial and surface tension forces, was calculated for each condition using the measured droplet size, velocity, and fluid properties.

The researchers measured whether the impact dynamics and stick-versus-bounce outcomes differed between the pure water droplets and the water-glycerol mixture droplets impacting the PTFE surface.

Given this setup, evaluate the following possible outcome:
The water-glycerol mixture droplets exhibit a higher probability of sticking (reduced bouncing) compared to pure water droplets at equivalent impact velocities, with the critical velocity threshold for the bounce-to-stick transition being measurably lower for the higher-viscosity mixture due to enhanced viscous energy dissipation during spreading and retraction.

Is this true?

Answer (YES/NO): NO